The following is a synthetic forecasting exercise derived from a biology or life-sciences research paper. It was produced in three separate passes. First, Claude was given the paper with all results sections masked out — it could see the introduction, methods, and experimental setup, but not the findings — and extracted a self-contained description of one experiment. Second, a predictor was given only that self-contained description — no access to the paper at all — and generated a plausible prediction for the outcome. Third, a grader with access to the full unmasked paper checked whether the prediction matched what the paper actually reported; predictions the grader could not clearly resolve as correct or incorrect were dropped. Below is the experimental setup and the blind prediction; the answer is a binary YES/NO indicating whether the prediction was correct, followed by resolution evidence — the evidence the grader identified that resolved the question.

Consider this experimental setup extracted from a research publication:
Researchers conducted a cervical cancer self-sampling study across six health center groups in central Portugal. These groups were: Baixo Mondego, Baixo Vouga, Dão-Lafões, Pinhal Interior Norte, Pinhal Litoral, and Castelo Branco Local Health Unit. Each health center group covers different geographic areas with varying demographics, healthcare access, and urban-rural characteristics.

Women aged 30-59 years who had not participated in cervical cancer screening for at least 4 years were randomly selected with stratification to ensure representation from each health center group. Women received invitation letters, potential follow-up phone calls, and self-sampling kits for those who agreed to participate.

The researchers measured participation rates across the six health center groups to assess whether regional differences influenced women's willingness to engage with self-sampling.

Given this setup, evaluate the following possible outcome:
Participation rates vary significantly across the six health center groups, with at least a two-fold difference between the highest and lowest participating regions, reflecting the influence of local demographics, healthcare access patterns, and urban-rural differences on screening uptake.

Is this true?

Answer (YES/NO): NO